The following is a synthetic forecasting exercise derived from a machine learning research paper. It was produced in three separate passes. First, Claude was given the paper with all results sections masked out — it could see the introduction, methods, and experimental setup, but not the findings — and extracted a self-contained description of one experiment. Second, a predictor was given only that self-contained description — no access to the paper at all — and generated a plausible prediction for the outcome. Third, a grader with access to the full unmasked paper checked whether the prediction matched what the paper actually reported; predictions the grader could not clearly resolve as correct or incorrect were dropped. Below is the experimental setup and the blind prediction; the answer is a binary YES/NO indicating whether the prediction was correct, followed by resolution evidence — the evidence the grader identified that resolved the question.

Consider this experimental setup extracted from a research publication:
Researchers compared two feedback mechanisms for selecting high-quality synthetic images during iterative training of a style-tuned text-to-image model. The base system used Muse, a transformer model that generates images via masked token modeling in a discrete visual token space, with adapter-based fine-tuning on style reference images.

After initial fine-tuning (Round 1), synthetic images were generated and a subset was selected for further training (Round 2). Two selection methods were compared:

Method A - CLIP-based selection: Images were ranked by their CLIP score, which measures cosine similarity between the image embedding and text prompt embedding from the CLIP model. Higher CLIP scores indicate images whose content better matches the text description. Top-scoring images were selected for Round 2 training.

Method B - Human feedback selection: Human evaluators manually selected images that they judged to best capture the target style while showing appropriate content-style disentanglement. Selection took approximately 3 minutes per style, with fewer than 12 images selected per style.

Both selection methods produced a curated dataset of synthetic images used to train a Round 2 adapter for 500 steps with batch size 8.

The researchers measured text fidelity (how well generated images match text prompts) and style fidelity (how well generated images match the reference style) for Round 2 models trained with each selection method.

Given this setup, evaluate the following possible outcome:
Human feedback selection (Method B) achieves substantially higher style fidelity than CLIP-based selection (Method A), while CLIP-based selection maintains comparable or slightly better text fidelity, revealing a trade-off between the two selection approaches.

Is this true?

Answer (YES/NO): NO